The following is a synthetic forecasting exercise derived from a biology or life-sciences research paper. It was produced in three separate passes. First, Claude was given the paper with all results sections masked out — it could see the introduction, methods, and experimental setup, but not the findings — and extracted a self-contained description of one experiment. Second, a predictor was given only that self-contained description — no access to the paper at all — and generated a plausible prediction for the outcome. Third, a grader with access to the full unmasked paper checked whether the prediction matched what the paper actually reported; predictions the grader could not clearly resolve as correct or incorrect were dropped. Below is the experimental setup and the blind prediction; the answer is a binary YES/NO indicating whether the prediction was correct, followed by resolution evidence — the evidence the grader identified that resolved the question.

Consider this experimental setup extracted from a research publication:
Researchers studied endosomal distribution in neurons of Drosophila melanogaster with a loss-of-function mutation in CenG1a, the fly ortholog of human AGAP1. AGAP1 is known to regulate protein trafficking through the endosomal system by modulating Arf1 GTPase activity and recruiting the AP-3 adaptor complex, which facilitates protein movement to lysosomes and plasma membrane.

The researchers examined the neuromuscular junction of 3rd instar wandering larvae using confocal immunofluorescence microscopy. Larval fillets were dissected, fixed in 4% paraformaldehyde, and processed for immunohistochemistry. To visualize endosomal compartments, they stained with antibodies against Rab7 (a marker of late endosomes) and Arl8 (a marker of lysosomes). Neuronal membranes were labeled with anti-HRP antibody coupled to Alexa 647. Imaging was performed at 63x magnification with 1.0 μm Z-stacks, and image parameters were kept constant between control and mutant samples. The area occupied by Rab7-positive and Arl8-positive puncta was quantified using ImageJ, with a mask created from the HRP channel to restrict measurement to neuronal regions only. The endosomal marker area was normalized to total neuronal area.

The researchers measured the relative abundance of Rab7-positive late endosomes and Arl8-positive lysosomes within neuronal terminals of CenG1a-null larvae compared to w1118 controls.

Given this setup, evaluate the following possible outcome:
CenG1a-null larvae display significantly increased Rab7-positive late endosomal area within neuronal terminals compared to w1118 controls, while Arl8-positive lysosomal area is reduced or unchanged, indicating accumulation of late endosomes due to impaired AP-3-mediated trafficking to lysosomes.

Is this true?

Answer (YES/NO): NO